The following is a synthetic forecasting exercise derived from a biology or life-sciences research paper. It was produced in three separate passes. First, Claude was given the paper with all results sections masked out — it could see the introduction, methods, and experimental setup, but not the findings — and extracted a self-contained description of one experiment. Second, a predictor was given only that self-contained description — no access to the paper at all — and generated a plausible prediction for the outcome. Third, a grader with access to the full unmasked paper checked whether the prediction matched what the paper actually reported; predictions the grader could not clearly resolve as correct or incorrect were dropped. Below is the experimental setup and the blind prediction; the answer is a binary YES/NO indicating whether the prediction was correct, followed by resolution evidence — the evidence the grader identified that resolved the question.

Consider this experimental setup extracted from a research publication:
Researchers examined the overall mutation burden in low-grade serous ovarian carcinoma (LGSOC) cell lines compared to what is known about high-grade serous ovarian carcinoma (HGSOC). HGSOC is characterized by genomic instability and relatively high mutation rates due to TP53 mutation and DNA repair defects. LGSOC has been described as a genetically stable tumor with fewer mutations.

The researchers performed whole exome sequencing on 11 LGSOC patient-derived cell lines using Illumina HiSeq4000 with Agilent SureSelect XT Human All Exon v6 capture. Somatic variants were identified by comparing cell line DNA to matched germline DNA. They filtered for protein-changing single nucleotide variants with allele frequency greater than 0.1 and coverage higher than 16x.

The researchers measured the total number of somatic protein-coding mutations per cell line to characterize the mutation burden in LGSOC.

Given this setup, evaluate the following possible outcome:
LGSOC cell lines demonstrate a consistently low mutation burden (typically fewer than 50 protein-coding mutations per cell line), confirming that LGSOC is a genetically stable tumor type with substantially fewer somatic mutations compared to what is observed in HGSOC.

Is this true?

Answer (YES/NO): NO